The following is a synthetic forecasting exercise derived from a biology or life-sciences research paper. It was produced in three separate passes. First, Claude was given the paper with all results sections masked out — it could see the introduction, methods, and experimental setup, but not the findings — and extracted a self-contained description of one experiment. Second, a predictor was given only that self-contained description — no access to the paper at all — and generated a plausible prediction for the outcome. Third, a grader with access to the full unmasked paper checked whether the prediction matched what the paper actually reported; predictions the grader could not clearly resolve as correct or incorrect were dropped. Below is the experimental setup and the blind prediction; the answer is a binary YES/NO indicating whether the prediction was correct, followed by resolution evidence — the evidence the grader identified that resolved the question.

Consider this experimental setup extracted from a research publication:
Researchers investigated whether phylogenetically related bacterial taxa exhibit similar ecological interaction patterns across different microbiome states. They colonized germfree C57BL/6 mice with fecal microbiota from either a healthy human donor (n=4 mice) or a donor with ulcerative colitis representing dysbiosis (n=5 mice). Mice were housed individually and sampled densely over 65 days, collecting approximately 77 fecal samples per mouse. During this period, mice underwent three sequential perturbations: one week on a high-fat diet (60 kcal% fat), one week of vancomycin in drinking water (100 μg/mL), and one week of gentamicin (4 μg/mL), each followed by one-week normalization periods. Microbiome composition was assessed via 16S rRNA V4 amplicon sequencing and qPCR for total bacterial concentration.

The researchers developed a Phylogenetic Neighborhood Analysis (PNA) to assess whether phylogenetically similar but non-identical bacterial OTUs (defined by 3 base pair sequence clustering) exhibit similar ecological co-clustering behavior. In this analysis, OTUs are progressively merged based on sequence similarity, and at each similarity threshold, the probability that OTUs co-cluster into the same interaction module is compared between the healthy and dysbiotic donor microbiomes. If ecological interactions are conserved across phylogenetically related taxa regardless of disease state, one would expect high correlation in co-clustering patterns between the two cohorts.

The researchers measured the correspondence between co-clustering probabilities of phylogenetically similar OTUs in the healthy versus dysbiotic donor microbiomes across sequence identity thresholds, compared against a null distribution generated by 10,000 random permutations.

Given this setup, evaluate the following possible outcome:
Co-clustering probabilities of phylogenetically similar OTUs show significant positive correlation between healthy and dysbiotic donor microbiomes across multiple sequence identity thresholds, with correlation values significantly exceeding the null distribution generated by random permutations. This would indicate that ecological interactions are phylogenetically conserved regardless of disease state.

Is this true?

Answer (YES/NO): YES